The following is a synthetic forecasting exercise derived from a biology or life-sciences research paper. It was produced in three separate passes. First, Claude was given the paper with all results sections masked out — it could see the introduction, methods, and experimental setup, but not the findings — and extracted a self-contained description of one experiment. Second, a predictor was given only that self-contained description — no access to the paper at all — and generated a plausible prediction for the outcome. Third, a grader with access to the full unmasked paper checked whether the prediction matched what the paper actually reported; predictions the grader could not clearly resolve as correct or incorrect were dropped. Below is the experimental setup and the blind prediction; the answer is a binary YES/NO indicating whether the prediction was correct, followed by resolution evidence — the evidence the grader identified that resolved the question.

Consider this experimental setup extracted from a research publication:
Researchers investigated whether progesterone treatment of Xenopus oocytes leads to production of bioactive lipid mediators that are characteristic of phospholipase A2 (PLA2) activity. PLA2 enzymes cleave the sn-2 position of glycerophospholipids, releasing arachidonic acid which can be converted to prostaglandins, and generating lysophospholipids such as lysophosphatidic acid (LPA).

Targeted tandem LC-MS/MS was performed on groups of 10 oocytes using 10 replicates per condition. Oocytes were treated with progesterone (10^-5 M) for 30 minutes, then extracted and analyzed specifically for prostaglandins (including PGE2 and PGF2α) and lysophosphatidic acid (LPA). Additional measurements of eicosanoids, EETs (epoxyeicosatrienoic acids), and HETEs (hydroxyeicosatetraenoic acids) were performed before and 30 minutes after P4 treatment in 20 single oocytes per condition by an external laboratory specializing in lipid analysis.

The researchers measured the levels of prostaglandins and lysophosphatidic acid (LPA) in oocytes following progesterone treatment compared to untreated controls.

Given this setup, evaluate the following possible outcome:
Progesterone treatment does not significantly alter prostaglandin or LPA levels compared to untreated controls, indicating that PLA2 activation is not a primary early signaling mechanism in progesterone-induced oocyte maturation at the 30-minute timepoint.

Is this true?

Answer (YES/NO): NO